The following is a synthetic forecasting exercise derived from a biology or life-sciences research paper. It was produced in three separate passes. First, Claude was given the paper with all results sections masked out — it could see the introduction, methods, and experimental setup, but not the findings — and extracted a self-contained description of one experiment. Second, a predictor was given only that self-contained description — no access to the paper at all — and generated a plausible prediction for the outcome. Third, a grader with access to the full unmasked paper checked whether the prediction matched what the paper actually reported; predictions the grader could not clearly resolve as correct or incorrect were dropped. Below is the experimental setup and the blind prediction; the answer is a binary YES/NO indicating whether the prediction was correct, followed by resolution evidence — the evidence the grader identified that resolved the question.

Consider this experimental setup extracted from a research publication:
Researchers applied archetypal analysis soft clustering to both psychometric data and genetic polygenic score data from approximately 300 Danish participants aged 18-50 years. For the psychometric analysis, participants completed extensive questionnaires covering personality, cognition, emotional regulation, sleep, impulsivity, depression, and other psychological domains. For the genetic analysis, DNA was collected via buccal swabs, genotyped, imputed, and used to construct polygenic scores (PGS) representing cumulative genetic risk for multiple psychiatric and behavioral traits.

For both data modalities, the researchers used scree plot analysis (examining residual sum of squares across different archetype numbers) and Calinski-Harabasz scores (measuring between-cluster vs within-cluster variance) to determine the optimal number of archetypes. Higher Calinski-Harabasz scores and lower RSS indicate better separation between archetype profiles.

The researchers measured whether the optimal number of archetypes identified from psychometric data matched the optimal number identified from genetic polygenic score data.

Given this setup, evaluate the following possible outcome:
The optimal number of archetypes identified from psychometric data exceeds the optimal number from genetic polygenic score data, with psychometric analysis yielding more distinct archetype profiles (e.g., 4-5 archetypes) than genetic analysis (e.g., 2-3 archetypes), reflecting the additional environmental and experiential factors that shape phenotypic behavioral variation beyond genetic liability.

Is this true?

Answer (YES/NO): NO